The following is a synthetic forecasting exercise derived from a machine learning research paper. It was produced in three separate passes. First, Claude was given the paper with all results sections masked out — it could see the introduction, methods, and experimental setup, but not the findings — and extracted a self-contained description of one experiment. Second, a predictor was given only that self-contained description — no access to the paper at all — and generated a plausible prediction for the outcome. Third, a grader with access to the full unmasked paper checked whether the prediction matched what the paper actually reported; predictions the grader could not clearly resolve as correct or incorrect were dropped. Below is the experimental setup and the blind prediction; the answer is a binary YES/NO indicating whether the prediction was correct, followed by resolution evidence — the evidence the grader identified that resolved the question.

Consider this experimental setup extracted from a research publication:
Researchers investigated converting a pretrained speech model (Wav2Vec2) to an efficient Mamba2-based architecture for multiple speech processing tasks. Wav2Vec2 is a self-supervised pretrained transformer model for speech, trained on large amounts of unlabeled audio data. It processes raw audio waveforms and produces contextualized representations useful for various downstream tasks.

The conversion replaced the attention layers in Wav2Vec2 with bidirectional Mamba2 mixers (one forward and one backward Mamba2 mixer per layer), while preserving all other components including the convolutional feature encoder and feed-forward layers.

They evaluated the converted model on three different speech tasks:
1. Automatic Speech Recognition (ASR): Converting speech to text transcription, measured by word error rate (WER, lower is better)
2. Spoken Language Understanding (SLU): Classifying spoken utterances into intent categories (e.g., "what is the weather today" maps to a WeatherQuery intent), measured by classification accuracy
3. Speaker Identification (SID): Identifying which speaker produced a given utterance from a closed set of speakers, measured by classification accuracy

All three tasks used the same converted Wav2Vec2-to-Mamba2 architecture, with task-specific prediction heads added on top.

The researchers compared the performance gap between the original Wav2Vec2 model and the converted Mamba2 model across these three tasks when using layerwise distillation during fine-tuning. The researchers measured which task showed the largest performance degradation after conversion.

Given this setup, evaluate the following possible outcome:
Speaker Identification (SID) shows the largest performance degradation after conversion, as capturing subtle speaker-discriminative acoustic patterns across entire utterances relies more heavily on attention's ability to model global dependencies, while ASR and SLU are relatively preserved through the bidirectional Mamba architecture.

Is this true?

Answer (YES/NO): NO